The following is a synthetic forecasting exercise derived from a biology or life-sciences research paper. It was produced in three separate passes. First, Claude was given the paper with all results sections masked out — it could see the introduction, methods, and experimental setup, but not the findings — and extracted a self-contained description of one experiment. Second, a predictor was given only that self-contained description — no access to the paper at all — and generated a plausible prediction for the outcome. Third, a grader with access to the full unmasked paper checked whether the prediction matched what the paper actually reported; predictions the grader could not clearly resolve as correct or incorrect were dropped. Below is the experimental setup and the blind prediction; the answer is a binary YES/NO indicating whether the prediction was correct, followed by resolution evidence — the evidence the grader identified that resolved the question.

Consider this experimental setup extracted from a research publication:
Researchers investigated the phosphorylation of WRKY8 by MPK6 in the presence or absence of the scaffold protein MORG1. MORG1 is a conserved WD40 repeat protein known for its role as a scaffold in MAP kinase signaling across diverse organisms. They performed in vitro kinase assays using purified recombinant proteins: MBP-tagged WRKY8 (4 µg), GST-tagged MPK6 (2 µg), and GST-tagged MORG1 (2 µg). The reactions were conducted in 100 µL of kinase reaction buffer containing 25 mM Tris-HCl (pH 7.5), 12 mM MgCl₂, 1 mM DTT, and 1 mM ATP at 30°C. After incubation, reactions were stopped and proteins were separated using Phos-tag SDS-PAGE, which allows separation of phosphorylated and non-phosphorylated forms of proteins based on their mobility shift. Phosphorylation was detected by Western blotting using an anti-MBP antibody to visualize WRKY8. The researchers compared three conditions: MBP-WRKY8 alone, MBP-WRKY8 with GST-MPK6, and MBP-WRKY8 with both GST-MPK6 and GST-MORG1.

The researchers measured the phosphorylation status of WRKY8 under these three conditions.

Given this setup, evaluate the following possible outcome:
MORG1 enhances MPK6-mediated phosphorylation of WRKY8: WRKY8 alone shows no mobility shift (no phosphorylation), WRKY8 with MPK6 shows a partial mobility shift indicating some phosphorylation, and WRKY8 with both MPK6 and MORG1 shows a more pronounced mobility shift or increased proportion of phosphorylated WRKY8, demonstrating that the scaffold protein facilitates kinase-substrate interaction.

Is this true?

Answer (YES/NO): YES